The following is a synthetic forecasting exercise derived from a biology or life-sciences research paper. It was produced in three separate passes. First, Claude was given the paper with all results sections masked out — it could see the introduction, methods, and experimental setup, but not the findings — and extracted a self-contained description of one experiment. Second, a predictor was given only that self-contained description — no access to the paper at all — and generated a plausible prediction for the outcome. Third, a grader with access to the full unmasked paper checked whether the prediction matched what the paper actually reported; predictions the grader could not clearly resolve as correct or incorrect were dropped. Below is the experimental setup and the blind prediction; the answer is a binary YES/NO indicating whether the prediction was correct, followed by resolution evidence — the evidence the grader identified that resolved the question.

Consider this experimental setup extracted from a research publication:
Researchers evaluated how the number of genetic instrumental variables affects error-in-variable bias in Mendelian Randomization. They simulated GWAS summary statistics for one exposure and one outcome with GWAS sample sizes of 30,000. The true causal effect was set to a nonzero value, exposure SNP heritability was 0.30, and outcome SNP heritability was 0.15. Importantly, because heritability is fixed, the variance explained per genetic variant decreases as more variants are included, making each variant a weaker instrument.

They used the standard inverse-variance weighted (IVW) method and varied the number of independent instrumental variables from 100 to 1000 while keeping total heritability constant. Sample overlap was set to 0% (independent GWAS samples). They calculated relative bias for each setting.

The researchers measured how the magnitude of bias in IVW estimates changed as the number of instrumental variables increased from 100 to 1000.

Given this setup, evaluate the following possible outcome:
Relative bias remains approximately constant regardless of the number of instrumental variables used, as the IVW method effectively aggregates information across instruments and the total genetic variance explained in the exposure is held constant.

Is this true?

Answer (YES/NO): NO